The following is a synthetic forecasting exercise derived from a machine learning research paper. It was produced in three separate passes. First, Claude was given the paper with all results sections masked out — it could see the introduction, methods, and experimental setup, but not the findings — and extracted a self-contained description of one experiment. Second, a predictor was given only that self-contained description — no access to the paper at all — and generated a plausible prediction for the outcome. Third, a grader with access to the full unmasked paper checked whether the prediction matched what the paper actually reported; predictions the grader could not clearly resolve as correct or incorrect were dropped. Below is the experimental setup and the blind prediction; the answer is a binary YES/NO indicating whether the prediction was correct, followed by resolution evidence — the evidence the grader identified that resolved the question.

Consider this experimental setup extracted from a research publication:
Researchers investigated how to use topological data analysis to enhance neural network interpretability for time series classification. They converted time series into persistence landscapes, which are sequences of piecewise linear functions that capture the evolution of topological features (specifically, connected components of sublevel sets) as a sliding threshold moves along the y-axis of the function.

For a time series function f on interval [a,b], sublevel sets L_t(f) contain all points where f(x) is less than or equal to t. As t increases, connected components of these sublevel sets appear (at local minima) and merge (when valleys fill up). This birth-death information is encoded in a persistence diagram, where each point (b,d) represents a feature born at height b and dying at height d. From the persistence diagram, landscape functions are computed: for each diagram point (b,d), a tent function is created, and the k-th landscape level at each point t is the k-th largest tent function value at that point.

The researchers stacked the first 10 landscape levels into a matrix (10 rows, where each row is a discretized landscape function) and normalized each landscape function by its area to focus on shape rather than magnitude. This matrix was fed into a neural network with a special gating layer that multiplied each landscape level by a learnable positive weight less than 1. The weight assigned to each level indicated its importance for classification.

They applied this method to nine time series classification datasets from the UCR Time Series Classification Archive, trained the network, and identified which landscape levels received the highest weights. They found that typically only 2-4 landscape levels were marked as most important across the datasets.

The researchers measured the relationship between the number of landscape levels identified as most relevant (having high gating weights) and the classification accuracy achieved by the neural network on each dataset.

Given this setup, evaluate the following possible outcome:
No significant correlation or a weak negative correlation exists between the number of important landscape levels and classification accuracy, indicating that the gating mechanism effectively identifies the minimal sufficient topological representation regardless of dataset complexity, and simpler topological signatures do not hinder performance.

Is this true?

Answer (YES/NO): NO